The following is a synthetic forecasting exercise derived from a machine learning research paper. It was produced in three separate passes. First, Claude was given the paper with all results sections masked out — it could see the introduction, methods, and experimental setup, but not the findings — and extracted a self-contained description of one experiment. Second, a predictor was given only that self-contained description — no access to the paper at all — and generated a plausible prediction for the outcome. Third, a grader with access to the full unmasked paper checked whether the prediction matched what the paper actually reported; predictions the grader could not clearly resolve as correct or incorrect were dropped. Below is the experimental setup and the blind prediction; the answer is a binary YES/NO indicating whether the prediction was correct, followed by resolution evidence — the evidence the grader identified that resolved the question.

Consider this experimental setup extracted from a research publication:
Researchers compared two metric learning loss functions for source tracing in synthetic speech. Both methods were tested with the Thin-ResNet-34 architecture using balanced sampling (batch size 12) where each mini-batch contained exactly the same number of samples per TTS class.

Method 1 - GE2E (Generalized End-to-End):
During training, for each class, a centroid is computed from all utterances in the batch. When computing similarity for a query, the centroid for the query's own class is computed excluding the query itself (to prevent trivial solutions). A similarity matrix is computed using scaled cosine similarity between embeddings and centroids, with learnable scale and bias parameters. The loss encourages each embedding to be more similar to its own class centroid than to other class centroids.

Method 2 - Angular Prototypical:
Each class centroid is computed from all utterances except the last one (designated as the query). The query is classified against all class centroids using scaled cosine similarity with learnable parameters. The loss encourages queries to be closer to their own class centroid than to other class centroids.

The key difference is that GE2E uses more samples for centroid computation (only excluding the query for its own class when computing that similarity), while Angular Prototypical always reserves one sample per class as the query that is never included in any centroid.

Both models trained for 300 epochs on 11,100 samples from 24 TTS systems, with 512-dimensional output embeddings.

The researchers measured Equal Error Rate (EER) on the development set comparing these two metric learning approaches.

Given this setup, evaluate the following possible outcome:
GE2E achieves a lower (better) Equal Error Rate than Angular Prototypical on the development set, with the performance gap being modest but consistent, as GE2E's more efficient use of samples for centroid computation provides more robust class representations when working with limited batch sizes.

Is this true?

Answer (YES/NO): YES